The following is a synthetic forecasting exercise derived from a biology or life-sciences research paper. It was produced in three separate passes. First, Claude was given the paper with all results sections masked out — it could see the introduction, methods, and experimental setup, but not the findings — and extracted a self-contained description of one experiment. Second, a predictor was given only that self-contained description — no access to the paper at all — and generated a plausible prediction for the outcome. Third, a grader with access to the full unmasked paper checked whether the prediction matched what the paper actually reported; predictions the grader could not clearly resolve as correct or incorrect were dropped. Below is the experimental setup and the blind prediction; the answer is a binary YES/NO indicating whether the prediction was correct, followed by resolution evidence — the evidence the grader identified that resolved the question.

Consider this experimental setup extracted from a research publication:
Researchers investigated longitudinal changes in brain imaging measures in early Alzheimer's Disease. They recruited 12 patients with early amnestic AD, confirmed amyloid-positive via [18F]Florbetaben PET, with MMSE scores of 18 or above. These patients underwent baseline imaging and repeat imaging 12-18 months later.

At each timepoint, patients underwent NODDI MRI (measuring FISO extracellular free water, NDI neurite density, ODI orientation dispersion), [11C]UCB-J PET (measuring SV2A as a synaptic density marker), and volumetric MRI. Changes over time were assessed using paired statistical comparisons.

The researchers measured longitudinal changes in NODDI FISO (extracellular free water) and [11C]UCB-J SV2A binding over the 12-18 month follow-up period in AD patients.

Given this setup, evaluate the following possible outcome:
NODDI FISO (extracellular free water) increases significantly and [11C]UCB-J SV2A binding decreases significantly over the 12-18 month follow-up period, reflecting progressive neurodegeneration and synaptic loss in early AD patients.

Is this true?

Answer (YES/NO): NO